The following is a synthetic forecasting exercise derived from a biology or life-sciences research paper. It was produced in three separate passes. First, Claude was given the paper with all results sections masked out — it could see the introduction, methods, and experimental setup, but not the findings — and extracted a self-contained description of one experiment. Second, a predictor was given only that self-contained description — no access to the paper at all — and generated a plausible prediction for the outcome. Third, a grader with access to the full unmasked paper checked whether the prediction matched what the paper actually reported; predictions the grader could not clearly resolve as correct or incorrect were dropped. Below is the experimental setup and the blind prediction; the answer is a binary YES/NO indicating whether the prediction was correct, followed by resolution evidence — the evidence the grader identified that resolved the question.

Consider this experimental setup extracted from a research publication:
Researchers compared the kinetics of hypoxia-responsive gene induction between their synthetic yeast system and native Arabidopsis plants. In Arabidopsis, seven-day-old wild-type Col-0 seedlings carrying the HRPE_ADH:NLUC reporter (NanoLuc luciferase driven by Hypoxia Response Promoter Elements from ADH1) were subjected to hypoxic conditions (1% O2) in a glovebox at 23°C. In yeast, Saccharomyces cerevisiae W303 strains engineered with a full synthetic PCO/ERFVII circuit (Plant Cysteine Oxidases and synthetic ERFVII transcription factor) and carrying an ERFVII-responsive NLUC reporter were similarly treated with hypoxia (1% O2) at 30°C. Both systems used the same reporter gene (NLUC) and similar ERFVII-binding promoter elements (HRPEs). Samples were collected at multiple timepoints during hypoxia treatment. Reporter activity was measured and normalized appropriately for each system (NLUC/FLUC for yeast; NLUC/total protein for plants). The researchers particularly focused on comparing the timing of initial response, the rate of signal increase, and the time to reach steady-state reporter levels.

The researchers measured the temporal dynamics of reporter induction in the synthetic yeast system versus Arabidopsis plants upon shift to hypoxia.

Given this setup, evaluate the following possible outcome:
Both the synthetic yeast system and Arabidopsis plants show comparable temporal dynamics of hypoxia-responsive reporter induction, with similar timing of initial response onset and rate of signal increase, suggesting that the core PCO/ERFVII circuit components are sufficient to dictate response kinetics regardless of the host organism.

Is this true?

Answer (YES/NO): NO